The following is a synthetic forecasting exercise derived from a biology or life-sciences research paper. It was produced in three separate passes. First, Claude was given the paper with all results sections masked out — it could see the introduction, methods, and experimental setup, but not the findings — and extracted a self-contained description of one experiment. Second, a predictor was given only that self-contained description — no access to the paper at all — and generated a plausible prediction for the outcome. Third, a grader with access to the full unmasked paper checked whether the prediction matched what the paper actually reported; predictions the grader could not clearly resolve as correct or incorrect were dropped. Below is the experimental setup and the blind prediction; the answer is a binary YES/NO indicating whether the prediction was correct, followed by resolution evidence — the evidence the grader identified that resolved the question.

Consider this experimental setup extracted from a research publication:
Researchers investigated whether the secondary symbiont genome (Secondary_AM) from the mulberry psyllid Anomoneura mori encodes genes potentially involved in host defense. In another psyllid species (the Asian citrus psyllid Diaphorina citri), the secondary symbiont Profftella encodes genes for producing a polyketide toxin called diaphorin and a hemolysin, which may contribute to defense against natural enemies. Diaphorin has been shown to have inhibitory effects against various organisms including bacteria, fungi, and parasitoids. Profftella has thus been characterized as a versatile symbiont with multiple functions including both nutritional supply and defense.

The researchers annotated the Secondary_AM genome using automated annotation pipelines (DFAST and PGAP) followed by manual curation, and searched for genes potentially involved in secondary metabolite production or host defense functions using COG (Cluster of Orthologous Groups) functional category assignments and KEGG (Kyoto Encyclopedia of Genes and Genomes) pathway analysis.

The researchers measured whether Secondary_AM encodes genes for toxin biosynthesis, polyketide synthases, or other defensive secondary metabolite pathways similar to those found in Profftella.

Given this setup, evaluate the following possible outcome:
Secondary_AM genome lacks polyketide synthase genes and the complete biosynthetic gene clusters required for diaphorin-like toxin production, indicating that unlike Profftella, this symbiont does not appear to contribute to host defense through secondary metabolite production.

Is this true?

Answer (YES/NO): YES